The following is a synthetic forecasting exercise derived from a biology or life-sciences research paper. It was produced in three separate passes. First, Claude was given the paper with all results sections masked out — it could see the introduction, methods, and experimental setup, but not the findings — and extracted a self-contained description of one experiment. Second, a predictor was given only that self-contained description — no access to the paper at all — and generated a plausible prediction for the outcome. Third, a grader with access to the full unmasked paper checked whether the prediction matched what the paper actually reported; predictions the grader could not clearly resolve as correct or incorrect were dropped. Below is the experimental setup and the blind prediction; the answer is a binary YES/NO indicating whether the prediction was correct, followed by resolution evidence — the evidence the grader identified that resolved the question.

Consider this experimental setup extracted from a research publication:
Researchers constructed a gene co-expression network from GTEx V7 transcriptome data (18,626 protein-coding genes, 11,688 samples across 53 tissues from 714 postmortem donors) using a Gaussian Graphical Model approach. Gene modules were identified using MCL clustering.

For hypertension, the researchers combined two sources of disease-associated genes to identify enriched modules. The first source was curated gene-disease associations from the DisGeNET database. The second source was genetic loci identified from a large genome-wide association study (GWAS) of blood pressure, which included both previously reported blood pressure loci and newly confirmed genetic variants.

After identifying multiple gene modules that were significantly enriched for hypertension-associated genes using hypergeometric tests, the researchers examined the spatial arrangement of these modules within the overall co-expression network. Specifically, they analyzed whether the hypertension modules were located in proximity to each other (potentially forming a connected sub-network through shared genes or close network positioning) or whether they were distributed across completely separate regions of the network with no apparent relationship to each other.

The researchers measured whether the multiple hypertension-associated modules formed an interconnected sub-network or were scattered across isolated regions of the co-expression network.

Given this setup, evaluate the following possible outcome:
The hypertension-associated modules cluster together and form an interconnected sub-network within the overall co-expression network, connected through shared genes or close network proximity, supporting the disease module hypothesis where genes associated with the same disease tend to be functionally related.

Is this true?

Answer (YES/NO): YES